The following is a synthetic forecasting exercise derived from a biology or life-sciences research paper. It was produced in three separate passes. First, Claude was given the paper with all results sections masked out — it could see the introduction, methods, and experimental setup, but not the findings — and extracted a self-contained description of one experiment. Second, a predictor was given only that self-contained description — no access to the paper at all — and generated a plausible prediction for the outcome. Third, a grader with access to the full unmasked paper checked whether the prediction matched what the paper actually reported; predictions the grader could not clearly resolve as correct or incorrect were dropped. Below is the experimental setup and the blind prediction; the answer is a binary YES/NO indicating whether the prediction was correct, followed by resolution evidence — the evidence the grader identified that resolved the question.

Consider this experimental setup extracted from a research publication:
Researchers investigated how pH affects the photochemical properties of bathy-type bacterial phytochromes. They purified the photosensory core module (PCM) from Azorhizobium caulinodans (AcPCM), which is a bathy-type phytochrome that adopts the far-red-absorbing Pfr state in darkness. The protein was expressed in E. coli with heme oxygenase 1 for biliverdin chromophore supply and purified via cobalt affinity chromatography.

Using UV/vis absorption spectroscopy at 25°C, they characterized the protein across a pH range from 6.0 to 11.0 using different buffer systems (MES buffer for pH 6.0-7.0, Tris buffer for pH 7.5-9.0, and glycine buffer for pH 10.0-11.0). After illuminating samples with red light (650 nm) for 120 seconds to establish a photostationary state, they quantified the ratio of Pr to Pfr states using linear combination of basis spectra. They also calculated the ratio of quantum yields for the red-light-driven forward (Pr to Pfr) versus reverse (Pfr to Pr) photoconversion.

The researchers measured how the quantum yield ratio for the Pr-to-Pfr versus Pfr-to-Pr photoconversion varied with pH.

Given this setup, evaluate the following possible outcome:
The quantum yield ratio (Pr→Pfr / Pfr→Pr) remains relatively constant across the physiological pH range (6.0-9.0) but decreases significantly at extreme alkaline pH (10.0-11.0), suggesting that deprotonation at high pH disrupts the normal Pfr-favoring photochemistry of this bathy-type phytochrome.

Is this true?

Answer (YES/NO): NO